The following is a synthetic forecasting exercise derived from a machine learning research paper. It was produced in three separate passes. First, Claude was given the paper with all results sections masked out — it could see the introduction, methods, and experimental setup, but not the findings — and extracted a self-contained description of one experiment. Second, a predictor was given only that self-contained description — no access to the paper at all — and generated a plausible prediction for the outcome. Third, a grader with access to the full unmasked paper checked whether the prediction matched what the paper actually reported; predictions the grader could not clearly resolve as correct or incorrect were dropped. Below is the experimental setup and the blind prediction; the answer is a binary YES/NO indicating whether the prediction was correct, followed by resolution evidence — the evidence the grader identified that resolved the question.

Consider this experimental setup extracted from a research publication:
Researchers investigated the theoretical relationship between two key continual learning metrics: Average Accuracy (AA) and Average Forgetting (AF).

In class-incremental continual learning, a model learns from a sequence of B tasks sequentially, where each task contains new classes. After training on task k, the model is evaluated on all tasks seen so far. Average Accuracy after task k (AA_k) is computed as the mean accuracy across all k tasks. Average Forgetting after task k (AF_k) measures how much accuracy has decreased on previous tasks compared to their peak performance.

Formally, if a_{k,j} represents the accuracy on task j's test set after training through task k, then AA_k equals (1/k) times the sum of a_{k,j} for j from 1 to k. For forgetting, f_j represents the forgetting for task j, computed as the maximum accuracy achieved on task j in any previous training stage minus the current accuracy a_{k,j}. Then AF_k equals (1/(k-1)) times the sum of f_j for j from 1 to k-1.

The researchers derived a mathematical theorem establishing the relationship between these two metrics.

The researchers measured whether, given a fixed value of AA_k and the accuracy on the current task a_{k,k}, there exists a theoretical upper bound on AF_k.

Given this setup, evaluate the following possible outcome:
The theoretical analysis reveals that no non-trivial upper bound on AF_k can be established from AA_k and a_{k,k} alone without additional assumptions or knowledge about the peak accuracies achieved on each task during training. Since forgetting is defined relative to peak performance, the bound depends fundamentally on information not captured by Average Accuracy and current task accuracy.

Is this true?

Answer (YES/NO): NO